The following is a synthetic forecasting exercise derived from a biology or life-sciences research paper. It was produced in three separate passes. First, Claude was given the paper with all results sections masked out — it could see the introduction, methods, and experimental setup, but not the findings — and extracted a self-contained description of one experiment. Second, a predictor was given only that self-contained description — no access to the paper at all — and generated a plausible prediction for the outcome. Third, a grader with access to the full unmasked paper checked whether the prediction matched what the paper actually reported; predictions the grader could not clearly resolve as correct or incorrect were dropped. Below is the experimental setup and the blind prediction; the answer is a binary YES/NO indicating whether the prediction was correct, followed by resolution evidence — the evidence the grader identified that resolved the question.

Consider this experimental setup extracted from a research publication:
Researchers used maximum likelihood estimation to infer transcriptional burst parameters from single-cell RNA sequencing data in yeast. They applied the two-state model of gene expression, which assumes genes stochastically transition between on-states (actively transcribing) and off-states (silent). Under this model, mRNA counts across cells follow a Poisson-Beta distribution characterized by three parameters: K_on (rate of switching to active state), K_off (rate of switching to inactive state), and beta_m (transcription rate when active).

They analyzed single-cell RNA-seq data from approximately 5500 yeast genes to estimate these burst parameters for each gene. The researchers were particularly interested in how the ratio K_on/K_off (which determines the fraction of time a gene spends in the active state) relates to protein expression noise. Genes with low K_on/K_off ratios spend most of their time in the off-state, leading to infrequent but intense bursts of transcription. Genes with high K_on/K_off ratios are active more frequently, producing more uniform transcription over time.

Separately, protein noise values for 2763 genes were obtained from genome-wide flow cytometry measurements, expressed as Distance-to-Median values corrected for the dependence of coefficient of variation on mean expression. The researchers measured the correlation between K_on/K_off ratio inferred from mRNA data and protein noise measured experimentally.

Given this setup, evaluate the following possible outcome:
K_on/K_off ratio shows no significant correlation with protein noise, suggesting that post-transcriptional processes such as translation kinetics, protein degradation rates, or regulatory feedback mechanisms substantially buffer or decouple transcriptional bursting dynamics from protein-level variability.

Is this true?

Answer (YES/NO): NO